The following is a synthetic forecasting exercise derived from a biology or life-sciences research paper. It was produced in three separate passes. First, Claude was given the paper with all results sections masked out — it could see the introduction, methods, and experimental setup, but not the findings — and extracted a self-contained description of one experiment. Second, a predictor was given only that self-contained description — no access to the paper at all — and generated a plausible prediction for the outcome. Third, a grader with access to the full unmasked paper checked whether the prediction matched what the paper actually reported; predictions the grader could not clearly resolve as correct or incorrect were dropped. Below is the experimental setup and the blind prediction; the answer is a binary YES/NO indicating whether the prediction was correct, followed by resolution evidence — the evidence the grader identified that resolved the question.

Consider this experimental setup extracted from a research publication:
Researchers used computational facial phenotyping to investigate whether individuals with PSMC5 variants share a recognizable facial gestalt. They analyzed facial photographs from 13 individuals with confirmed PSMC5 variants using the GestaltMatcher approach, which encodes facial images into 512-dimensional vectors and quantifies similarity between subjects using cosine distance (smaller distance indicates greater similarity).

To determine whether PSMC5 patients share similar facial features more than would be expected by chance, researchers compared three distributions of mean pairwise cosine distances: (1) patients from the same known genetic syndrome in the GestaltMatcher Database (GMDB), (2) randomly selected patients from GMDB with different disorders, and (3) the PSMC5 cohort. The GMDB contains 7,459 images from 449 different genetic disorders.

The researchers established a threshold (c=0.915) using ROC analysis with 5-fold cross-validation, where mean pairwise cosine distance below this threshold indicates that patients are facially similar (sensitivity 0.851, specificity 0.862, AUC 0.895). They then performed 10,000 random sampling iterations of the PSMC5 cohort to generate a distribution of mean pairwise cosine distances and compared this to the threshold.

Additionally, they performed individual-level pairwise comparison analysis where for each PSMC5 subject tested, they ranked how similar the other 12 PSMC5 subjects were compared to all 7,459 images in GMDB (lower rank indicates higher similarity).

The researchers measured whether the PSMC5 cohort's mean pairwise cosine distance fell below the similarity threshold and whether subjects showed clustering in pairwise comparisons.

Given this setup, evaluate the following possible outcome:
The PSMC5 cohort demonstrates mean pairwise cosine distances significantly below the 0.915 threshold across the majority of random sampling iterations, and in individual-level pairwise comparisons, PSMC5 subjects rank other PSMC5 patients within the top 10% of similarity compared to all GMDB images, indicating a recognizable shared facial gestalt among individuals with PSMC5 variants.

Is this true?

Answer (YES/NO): YES